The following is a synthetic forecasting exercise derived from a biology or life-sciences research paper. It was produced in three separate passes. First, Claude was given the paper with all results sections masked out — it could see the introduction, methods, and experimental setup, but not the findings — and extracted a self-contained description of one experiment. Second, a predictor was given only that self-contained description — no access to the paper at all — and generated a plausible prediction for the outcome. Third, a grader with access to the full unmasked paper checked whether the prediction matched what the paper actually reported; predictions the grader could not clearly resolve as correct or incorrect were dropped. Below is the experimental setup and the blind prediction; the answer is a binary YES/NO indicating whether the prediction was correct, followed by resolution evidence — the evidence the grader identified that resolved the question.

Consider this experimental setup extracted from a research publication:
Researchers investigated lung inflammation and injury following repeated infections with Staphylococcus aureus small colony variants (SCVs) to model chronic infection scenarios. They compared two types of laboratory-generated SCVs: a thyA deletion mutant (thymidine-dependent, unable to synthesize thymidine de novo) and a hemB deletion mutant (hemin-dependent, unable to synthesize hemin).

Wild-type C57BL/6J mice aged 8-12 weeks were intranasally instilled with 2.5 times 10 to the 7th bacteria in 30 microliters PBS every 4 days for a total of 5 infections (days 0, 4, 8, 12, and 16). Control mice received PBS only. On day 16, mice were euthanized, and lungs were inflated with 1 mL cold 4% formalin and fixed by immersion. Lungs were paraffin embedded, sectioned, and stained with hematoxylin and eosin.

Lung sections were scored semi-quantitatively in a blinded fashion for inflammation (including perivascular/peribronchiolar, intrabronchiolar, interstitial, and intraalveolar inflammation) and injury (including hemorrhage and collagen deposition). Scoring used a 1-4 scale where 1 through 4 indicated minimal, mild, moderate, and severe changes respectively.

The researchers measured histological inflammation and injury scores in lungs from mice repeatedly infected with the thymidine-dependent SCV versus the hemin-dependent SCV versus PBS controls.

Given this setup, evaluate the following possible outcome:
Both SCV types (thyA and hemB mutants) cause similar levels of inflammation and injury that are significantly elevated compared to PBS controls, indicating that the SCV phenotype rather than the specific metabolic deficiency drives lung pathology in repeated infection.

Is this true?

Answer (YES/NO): NO